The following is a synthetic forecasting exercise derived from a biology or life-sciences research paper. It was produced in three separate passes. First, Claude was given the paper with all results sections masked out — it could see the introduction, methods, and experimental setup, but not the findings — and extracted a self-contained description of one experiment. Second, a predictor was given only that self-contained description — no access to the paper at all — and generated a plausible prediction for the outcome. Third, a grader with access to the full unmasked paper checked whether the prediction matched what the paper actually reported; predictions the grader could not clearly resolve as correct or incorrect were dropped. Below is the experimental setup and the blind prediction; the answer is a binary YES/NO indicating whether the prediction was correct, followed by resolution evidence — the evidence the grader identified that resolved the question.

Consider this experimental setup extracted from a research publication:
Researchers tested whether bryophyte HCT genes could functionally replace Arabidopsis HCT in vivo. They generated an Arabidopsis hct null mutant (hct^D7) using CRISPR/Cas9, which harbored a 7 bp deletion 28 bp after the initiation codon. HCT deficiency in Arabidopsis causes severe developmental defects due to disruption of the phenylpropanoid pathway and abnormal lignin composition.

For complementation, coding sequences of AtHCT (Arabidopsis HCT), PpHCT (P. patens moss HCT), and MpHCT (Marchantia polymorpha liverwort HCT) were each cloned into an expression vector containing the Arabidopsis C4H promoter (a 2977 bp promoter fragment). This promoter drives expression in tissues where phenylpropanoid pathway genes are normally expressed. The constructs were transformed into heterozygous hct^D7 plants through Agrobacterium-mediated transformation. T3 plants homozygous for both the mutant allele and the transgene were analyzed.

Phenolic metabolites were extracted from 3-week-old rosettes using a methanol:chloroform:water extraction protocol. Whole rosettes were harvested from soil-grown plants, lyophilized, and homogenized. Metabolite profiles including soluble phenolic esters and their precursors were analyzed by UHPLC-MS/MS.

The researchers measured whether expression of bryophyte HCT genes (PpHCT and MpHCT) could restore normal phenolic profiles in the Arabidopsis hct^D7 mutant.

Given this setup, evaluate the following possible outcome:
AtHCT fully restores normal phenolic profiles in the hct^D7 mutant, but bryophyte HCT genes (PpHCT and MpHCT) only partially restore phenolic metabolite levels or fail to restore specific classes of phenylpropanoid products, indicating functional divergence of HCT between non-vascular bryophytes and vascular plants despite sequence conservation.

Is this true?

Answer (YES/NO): NO